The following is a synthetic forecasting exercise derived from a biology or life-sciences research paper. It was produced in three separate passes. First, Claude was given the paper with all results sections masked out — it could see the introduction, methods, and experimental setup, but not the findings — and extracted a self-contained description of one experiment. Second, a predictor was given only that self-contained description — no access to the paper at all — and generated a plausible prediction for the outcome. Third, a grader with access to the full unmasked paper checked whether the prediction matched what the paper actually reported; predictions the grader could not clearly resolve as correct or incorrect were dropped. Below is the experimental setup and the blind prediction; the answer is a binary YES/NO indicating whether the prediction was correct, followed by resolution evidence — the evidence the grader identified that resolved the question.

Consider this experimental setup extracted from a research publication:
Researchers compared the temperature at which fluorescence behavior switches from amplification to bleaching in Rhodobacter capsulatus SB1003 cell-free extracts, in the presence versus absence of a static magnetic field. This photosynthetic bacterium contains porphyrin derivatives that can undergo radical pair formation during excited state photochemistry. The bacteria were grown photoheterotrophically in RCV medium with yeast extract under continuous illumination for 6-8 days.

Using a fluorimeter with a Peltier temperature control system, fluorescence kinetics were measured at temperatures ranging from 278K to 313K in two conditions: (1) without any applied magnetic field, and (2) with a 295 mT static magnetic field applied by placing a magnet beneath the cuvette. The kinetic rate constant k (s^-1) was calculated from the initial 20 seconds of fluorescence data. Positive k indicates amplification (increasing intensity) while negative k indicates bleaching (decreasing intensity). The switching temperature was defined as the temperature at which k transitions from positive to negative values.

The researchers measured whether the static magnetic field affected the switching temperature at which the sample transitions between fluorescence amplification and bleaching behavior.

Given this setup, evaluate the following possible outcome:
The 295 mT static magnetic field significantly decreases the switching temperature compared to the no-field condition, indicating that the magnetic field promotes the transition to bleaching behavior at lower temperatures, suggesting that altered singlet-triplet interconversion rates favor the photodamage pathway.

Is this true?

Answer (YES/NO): NO